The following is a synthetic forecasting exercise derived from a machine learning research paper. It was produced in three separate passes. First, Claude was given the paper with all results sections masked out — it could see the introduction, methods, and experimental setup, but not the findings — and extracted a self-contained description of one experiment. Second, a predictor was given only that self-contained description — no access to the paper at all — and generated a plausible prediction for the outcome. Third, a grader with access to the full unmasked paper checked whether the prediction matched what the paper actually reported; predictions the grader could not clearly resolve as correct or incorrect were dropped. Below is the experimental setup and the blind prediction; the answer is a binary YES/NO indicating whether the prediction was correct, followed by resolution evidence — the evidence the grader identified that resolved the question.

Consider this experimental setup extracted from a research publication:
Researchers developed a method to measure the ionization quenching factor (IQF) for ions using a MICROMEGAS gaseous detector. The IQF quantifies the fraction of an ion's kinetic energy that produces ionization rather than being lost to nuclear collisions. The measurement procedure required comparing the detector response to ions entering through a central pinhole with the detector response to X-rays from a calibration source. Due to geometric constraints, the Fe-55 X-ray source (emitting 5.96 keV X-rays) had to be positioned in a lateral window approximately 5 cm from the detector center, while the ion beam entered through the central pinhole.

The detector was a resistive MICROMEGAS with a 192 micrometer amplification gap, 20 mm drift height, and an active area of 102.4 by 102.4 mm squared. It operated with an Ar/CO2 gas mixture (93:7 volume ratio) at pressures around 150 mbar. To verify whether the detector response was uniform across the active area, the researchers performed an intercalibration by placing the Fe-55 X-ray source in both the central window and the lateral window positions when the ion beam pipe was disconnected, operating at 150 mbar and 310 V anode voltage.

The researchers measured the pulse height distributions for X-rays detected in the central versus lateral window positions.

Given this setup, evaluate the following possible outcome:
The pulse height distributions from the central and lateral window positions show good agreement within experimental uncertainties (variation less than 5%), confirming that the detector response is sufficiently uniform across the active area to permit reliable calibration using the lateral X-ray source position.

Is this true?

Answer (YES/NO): NO